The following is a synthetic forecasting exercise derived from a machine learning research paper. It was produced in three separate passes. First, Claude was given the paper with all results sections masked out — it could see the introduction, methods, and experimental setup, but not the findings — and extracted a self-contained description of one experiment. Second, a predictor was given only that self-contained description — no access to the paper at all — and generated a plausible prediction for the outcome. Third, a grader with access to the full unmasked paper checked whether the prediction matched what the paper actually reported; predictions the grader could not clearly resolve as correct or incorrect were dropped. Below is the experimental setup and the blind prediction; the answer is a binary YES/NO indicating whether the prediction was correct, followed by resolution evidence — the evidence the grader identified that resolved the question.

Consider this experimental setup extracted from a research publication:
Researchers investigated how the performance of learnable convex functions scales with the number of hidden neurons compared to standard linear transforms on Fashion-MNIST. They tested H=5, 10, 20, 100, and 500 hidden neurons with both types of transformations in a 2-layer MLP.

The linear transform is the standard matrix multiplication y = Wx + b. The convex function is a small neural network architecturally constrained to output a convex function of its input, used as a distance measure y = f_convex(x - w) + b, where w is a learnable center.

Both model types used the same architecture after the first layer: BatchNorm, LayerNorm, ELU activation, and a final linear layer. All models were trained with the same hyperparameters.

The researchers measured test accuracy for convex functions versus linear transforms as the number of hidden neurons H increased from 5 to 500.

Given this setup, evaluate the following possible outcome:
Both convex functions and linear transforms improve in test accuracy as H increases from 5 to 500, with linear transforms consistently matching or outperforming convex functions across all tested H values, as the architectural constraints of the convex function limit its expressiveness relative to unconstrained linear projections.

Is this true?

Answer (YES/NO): NO